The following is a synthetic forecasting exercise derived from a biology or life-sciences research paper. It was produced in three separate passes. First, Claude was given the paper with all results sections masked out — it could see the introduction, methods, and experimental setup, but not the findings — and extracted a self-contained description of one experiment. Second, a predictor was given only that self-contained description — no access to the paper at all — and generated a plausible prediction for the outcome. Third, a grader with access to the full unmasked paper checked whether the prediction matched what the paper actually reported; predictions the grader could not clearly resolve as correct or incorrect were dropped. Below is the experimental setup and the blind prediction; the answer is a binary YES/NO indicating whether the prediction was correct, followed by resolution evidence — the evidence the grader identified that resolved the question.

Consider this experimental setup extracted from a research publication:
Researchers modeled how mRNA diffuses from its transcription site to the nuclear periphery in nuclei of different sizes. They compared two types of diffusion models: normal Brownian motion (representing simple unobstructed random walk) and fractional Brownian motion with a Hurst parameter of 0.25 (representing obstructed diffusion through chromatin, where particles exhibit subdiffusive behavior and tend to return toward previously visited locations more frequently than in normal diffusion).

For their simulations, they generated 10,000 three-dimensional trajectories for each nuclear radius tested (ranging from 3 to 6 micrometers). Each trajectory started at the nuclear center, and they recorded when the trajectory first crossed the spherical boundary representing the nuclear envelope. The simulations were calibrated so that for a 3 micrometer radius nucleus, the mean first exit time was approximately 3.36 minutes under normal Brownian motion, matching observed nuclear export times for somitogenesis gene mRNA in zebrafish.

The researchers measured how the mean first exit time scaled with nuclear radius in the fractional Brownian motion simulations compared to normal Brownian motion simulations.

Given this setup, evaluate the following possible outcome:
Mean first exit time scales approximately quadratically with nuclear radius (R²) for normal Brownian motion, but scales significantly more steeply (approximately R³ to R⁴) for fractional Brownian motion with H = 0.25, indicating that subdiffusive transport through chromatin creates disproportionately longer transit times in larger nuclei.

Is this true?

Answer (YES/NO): YES